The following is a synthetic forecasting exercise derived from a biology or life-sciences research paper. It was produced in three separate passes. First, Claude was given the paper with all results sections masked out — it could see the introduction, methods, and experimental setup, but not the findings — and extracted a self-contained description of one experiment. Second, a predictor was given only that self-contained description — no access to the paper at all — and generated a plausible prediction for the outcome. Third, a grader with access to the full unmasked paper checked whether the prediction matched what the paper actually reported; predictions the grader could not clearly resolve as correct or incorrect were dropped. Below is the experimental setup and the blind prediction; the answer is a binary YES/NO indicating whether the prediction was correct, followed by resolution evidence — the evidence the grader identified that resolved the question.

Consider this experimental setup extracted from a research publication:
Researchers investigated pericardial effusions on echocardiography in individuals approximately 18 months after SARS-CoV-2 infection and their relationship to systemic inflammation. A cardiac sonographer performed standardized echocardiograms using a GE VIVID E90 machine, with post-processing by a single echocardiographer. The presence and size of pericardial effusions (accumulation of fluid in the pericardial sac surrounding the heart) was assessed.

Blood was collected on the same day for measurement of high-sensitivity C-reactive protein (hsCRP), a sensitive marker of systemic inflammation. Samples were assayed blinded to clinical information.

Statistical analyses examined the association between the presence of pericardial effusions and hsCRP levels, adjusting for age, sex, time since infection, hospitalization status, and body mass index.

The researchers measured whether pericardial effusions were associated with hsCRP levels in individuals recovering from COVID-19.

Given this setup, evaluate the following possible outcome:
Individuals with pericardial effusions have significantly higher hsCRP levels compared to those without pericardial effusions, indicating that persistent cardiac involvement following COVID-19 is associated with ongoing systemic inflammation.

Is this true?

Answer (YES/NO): YES